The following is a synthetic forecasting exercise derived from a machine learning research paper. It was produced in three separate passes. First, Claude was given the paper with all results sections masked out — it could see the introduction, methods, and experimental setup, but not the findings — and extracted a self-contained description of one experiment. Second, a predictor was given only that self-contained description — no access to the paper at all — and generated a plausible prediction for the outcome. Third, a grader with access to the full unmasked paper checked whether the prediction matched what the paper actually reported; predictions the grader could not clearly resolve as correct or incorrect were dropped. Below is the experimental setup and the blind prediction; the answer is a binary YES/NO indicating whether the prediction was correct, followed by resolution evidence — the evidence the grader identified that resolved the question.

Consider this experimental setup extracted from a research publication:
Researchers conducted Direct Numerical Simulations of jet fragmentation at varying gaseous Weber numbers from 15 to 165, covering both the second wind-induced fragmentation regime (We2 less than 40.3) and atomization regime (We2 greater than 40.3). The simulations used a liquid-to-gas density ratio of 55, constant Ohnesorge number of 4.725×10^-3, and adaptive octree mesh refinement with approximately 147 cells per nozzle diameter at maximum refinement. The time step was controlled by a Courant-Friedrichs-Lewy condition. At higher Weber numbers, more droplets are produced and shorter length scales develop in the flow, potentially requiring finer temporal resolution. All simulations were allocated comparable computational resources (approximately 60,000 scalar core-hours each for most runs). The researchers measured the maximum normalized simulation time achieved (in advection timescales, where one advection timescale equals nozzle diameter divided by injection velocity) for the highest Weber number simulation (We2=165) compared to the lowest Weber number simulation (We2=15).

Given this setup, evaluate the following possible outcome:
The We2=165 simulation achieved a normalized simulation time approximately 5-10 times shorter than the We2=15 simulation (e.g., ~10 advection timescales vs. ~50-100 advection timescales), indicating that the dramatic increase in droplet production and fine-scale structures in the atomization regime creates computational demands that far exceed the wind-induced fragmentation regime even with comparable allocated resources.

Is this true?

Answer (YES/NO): NO